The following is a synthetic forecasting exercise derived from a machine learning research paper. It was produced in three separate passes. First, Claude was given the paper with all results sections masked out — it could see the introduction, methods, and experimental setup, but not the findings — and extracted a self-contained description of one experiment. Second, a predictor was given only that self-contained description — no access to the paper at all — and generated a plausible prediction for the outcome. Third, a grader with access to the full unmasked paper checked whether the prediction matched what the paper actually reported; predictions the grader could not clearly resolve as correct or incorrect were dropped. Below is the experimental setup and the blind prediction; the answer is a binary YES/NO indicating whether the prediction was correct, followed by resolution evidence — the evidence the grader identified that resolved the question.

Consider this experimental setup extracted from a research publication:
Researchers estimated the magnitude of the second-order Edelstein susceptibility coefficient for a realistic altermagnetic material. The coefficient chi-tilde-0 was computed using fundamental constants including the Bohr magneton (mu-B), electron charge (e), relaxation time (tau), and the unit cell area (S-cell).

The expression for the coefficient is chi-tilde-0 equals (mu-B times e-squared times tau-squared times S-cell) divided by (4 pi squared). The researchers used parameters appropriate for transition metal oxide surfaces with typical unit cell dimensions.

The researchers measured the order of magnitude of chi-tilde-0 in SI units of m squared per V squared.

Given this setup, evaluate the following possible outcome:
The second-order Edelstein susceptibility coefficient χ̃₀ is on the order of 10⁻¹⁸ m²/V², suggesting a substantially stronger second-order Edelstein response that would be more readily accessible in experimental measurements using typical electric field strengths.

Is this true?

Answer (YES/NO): NO